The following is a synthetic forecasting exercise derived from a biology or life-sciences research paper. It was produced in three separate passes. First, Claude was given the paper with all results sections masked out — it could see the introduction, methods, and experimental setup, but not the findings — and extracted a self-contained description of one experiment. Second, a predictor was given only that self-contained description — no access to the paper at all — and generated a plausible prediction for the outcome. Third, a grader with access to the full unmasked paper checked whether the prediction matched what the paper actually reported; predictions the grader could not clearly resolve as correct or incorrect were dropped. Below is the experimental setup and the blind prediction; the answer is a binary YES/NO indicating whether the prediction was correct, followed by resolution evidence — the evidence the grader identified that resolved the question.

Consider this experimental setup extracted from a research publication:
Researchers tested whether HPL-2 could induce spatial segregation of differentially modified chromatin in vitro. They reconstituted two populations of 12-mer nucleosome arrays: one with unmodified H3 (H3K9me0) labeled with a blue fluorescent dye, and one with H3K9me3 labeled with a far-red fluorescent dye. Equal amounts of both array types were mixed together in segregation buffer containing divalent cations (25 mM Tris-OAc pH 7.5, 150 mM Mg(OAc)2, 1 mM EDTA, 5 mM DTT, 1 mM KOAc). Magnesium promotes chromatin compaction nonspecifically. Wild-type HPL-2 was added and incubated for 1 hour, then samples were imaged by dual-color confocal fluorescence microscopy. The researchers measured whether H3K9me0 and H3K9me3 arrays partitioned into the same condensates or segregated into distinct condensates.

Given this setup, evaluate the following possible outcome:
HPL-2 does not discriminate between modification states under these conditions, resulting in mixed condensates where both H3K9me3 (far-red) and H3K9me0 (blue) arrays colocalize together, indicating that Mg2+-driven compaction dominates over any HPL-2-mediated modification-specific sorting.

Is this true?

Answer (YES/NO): NO